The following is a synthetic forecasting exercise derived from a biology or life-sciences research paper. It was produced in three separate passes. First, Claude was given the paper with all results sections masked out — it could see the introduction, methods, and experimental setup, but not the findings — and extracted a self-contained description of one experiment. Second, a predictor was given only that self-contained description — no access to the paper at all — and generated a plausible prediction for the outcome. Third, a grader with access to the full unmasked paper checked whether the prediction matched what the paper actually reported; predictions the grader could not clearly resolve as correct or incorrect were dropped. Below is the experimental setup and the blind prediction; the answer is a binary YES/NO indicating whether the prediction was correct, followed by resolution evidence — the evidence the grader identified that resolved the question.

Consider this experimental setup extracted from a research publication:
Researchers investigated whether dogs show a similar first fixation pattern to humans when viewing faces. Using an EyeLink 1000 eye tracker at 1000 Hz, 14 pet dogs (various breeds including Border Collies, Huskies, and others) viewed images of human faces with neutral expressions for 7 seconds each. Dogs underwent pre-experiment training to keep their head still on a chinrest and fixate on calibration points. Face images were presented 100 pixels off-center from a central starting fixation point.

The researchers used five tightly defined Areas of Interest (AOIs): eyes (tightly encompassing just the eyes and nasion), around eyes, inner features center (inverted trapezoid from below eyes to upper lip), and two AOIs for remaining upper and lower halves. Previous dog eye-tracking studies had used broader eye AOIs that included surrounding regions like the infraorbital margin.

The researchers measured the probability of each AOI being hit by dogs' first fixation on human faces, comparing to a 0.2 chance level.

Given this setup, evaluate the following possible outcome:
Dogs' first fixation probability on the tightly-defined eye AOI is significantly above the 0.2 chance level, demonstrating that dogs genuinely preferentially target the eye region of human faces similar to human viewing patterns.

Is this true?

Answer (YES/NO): NO